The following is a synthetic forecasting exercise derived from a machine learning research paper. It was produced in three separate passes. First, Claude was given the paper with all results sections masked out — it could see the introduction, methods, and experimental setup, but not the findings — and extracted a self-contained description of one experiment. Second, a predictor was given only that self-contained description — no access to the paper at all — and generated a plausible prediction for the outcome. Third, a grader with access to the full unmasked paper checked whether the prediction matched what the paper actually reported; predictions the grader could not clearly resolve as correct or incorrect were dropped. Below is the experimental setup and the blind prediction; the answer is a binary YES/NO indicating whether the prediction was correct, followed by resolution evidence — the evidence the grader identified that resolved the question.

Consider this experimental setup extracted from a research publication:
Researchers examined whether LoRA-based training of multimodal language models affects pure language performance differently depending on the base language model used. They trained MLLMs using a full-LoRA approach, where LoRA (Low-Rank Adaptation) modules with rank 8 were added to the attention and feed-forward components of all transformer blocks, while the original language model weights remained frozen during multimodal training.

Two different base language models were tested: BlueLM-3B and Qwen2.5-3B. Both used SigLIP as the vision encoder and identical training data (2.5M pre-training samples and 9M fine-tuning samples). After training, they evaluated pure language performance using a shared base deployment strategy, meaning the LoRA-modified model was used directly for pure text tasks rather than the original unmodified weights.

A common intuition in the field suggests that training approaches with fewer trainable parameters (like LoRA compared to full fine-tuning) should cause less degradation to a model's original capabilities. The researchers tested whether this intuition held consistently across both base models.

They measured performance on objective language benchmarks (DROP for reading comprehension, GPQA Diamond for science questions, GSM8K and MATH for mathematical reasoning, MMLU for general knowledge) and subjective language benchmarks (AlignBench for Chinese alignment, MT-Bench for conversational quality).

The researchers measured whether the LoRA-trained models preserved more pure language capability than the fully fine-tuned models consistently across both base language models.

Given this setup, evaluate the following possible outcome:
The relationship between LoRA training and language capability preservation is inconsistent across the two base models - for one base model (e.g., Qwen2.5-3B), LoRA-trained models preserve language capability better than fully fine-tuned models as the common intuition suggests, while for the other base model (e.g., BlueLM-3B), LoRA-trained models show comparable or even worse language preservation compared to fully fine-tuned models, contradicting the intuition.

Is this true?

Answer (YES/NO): NO